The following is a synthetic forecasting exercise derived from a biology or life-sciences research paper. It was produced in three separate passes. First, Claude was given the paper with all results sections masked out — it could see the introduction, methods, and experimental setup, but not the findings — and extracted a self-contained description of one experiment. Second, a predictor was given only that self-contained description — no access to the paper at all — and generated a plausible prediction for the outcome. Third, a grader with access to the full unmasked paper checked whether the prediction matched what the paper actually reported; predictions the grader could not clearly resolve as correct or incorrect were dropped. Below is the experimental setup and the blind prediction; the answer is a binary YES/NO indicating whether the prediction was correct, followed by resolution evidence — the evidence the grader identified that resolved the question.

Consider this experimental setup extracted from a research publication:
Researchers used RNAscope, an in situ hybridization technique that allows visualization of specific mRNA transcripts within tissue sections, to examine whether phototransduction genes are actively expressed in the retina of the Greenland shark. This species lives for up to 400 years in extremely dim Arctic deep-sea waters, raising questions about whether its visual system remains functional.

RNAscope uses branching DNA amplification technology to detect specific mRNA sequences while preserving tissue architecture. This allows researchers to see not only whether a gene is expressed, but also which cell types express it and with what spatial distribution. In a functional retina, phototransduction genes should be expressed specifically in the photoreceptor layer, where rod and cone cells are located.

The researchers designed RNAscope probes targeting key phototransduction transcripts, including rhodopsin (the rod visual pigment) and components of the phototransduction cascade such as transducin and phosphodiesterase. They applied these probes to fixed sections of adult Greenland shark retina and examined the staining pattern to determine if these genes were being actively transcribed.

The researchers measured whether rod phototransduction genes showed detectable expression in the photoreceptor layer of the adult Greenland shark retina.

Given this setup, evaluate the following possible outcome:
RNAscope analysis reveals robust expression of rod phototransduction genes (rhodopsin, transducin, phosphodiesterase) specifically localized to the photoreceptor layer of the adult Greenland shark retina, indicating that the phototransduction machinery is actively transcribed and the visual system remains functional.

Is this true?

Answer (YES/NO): NO